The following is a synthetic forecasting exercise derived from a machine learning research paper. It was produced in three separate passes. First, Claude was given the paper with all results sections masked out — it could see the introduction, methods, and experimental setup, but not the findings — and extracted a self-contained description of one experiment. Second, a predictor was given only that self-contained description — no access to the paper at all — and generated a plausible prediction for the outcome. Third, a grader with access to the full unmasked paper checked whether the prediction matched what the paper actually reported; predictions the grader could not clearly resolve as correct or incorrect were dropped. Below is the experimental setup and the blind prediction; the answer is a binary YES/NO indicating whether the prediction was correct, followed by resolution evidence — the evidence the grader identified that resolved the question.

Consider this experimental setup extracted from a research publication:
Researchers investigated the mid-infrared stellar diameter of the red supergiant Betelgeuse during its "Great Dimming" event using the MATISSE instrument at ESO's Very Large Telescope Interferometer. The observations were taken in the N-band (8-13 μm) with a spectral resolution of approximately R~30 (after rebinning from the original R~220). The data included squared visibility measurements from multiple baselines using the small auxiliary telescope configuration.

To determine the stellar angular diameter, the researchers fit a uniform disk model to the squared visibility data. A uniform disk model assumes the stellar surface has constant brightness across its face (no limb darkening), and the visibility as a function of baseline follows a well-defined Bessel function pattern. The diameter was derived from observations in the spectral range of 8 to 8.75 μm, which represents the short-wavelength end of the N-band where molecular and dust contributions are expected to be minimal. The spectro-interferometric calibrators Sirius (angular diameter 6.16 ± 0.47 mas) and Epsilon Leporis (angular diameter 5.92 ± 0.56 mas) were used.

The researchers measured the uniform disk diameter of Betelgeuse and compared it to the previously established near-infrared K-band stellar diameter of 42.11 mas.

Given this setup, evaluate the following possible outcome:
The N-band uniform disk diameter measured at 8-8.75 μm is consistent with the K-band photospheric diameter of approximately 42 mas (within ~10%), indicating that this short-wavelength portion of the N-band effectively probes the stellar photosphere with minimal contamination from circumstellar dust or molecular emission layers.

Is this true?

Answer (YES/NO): NO